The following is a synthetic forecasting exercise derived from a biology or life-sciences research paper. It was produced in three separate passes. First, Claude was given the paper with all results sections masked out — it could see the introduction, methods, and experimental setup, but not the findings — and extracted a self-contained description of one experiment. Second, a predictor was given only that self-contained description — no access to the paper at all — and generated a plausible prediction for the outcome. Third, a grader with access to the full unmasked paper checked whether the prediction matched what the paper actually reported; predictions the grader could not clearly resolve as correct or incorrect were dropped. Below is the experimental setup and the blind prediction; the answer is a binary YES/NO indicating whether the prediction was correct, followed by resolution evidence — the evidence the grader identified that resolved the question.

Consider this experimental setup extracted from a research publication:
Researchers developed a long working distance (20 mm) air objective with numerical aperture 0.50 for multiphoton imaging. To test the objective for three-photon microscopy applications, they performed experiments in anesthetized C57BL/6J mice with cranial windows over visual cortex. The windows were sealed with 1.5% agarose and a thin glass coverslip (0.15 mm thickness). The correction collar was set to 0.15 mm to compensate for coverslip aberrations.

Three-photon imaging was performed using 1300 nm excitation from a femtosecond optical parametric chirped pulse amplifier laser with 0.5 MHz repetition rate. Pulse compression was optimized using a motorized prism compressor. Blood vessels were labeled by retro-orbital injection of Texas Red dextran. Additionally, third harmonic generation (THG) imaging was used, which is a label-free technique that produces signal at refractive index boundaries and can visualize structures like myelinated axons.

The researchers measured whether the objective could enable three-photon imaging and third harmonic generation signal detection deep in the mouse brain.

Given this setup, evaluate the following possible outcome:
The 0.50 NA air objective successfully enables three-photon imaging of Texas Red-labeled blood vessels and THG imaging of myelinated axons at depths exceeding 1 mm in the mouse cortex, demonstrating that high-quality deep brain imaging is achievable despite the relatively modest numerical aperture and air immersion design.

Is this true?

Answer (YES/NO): NO